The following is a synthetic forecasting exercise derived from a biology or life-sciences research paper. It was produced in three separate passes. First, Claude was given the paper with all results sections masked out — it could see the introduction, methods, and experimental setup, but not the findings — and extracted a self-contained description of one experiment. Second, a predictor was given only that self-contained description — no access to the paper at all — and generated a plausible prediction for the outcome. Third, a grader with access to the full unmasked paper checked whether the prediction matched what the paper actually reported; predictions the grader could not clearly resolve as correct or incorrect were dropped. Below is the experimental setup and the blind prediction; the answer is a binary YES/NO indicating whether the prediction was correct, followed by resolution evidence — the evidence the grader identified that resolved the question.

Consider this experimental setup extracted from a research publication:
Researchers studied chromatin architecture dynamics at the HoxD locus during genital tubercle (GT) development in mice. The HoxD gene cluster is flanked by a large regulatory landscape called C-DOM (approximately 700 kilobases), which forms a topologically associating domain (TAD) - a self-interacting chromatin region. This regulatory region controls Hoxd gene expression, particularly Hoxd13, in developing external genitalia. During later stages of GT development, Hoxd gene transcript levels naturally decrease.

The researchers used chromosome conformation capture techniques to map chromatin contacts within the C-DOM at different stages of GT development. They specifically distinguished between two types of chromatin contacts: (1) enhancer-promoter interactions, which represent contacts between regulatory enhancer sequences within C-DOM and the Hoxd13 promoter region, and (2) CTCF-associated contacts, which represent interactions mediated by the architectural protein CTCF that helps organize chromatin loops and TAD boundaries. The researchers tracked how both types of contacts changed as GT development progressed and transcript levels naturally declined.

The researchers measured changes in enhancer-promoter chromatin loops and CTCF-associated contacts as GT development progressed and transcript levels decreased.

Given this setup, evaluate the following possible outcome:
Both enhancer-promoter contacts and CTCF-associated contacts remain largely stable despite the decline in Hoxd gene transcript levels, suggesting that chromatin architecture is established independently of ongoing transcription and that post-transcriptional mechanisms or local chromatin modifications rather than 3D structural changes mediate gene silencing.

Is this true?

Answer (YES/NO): NO